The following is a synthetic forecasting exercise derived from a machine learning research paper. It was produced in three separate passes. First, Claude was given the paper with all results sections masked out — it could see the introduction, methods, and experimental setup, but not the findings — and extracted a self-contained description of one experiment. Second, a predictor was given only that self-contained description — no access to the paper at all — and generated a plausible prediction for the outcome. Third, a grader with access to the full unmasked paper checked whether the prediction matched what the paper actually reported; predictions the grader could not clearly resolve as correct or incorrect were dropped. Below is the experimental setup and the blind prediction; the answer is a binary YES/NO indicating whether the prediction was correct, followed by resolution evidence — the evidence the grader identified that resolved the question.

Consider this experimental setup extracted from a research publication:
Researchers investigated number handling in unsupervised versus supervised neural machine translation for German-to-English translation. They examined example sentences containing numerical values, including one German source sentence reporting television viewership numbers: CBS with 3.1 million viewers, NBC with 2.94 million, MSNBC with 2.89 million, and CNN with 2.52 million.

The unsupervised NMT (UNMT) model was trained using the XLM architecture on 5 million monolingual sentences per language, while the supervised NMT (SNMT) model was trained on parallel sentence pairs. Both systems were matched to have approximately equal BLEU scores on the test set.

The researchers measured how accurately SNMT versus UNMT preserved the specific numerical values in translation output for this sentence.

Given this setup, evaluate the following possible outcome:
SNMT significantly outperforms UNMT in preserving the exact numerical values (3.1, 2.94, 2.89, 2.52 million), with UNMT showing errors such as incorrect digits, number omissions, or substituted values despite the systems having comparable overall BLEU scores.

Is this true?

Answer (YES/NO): YES